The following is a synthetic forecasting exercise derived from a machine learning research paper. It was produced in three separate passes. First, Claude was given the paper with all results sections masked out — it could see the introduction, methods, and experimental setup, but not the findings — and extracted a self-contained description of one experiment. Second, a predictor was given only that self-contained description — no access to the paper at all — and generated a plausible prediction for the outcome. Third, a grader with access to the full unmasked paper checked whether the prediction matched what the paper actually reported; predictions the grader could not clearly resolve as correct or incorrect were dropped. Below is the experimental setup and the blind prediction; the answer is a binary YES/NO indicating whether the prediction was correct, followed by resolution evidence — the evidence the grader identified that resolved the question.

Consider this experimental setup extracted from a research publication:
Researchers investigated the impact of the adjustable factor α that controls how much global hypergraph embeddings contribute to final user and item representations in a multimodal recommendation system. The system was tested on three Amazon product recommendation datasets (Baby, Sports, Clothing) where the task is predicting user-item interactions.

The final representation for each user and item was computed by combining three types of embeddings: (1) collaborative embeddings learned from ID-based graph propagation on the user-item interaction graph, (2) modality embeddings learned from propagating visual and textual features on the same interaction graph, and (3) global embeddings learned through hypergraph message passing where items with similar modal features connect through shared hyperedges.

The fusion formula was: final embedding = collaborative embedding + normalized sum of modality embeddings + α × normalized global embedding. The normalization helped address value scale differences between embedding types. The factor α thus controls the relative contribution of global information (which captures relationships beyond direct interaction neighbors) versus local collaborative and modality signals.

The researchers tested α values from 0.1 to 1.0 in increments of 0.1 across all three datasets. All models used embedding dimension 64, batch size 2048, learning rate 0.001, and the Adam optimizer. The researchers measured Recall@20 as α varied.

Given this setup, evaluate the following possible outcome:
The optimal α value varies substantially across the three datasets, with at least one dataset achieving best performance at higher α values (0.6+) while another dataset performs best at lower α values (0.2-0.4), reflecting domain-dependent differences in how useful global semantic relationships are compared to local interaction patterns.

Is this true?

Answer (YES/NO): YES